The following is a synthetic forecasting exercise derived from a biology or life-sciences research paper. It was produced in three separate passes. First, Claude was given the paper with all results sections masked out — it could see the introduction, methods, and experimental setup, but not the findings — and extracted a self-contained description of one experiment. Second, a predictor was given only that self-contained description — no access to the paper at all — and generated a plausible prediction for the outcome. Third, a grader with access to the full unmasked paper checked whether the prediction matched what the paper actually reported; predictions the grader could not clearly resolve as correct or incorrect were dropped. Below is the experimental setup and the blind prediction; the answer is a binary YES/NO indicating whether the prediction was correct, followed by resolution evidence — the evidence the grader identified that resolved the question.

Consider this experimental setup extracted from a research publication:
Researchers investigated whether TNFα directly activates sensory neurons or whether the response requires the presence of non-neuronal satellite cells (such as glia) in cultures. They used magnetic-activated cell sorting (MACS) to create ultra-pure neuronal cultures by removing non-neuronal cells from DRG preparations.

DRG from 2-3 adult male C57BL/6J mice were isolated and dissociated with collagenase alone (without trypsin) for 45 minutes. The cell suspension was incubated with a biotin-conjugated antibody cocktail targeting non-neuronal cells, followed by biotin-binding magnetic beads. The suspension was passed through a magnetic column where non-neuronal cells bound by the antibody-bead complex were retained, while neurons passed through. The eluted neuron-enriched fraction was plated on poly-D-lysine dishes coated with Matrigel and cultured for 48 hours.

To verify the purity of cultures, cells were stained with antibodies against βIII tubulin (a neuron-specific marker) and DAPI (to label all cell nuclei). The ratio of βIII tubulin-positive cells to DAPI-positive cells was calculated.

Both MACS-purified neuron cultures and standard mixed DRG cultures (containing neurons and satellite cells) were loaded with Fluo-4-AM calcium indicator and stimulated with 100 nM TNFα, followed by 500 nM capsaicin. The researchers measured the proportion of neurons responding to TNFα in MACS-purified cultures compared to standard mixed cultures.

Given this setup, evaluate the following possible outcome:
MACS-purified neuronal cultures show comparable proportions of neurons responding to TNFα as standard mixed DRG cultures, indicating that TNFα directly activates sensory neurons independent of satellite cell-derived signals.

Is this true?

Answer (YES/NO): YES